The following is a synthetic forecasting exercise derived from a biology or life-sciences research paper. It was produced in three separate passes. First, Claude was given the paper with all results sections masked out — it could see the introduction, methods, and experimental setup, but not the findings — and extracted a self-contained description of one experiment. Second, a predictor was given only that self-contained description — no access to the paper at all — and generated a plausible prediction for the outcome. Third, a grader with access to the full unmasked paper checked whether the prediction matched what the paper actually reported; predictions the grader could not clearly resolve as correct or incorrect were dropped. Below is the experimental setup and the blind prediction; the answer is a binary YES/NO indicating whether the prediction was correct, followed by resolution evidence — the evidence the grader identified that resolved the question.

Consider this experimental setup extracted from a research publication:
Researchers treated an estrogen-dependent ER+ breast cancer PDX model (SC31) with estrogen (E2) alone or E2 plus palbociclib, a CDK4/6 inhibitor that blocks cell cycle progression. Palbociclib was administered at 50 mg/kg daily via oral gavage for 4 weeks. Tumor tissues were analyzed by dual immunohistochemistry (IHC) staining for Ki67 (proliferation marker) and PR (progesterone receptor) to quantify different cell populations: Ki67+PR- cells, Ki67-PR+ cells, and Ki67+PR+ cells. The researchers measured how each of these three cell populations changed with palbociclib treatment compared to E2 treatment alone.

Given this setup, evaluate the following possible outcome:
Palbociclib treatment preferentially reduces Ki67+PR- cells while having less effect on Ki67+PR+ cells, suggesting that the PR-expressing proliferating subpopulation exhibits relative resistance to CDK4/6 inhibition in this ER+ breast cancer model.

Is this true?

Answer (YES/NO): YES